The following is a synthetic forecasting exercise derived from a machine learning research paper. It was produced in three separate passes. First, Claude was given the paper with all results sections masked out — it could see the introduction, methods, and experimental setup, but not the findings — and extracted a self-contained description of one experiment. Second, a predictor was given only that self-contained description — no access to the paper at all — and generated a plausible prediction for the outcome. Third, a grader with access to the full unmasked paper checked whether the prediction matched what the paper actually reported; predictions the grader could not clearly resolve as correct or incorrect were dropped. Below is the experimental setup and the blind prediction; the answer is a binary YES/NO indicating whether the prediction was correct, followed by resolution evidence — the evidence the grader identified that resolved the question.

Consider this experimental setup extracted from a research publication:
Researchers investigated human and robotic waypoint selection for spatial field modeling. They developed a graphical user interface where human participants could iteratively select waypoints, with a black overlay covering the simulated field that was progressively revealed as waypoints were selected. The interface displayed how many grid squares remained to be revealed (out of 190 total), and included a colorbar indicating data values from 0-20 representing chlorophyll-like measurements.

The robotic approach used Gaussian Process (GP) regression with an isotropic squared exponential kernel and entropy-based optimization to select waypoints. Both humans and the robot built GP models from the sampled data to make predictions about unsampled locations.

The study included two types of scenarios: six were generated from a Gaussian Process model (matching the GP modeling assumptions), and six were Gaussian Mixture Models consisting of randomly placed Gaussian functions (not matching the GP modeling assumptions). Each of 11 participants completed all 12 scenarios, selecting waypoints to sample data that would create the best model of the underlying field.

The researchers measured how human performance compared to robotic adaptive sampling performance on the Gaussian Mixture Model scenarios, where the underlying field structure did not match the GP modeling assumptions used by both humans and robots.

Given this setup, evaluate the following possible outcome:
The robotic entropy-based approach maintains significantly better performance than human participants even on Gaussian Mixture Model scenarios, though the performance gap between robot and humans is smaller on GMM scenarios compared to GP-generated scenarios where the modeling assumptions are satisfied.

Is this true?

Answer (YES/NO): NO